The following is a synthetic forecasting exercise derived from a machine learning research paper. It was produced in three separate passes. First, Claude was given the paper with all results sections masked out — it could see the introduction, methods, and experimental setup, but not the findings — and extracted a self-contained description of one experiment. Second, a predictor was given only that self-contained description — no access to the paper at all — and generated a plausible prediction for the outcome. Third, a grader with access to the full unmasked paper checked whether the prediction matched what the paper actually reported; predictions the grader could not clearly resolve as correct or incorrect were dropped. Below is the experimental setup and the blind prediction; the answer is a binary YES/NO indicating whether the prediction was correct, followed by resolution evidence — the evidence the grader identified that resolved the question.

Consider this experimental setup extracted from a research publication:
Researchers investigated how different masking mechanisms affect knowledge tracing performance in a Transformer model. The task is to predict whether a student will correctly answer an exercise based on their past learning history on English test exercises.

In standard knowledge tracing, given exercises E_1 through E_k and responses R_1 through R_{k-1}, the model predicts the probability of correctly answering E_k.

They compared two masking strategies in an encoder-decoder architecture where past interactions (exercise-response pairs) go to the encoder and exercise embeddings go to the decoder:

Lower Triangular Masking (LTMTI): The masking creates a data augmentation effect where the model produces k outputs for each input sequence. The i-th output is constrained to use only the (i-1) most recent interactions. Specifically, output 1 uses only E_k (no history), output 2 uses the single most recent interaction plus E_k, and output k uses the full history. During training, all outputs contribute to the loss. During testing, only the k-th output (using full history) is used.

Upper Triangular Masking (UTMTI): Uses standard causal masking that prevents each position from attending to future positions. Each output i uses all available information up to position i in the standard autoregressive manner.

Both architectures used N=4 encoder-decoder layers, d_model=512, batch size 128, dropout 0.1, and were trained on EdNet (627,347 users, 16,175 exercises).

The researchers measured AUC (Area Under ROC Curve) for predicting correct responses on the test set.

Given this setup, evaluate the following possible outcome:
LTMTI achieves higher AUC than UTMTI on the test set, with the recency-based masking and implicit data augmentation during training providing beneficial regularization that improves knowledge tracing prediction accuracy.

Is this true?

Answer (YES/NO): YES